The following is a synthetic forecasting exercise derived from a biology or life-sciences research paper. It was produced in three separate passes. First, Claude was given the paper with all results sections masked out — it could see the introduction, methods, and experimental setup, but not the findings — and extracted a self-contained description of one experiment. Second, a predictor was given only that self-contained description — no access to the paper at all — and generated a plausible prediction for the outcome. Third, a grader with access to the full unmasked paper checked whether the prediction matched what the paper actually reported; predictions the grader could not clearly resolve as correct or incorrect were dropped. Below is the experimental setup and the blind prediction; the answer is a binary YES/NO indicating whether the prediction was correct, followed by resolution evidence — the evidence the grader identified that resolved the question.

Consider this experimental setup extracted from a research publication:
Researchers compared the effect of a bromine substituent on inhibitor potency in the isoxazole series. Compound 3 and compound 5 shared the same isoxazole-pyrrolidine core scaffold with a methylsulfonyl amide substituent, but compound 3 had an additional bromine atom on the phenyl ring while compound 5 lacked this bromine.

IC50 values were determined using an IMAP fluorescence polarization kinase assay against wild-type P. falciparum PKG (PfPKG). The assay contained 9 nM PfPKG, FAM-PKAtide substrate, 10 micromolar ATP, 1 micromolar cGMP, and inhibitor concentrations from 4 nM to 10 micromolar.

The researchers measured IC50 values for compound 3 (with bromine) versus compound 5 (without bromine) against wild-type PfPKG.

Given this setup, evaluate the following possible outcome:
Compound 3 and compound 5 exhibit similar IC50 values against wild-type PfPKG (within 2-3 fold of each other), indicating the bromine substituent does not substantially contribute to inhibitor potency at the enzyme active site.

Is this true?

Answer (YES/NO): YES